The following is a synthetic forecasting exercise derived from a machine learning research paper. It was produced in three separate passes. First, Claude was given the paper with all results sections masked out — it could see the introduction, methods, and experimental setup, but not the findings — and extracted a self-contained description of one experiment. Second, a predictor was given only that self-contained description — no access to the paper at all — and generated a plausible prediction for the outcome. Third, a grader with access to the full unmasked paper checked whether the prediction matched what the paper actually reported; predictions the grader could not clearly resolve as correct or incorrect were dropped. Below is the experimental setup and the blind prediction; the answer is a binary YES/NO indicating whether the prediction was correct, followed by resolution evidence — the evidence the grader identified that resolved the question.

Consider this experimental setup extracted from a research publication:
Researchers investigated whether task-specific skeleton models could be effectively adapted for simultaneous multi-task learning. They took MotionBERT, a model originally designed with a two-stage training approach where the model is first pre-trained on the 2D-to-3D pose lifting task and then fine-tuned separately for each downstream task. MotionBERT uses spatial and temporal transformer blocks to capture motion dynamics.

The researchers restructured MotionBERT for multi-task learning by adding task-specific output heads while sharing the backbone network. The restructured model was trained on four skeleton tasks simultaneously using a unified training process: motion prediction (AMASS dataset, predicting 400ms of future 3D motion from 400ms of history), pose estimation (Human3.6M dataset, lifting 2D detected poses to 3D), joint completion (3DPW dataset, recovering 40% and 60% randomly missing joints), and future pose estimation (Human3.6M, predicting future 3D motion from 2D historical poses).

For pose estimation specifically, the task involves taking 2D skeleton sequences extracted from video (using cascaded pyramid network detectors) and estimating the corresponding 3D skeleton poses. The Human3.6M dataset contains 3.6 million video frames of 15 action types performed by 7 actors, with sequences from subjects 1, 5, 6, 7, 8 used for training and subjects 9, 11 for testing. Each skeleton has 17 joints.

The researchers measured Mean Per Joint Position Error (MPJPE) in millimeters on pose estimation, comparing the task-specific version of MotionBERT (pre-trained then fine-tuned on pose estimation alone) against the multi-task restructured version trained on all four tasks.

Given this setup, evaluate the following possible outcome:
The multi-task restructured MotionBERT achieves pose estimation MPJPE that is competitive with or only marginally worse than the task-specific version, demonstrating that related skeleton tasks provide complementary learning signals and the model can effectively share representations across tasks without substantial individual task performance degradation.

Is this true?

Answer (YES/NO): NO